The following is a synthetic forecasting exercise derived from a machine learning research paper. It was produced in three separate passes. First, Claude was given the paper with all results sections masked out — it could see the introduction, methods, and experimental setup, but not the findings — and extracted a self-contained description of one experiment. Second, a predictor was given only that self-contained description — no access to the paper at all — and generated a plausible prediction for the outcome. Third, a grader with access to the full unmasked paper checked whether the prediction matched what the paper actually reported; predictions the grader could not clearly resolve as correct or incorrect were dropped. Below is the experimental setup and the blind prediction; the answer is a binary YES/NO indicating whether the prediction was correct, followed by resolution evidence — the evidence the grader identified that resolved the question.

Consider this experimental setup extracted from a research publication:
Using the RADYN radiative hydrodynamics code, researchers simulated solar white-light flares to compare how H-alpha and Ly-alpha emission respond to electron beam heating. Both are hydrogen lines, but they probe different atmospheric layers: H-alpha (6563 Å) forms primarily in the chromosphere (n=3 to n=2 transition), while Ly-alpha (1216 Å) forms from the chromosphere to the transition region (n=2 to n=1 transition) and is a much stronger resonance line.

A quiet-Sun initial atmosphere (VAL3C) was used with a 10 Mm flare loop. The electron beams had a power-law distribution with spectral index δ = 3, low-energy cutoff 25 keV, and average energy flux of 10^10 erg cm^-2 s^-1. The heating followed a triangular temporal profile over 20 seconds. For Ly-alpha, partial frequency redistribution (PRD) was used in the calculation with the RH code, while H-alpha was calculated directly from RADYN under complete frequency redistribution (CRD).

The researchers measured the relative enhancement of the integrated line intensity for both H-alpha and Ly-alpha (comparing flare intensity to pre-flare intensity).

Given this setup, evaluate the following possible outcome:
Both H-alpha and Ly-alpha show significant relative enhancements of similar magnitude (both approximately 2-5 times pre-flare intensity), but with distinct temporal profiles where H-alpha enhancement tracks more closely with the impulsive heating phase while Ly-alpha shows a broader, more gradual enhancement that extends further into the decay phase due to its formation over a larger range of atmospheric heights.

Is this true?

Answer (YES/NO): NO